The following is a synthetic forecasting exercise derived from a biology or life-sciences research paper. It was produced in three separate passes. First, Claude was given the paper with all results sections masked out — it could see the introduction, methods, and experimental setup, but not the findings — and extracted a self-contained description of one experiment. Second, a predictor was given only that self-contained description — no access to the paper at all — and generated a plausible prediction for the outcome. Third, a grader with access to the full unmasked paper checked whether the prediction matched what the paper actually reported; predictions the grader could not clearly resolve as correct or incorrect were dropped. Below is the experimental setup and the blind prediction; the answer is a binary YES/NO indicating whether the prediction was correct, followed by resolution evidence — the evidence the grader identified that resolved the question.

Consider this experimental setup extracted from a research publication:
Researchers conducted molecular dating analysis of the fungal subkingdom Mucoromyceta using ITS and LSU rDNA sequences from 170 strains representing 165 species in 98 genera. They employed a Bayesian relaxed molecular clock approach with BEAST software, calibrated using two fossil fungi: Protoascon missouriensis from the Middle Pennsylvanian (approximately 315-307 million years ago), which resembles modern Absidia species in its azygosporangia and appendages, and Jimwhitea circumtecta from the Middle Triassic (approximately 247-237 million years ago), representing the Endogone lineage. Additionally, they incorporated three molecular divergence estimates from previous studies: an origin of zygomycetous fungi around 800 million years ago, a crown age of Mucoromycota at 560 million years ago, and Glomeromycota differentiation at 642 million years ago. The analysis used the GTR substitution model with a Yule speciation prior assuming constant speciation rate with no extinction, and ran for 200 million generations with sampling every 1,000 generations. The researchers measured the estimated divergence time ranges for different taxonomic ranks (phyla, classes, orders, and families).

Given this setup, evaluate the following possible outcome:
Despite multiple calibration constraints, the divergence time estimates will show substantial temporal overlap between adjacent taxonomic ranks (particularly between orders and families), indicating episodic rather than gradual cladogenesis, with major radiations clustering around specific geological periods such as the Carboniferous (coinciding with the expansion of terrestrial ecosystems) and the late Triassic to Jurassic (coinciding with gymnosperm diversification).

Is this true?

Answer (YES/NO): NO